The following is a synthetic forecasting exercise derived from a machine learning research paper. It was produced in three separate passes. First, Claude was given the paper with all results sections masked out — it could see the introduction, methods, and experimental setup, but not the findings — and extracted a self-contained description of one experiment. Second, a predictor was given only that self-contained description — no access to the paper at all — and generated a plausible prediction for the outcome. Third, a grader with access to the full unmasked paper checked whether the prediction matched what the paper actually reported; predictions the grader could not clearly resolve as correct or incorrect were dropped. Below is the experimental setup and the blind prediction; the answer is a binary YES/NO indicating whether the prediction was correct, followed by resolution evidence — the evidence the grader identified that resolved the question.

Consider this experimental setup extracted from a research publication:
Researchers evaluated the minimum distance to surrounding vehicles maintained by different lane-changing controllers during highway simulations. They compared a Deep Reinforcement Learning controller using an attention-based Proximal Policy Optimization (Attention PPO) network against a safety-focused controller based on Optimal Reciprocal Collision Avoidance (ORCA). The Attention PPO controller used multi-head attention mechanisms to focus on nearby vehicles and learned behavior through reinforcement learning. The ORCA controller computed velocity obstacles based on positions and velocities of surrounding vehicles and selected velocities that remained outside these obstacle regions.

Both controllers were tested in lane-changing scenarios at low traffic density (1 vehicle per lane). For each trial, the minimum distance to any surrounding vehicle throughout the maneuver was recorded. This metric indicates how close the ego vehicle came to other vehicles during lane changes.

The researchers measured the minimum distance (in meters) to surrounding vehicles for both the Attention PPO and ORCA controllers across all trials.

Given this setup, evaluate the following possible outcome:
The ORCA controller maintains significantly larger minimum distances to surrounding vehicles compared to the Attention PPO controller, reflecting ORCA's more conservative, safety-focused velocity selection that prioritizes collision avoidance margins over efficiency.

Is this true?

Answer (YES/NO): YES